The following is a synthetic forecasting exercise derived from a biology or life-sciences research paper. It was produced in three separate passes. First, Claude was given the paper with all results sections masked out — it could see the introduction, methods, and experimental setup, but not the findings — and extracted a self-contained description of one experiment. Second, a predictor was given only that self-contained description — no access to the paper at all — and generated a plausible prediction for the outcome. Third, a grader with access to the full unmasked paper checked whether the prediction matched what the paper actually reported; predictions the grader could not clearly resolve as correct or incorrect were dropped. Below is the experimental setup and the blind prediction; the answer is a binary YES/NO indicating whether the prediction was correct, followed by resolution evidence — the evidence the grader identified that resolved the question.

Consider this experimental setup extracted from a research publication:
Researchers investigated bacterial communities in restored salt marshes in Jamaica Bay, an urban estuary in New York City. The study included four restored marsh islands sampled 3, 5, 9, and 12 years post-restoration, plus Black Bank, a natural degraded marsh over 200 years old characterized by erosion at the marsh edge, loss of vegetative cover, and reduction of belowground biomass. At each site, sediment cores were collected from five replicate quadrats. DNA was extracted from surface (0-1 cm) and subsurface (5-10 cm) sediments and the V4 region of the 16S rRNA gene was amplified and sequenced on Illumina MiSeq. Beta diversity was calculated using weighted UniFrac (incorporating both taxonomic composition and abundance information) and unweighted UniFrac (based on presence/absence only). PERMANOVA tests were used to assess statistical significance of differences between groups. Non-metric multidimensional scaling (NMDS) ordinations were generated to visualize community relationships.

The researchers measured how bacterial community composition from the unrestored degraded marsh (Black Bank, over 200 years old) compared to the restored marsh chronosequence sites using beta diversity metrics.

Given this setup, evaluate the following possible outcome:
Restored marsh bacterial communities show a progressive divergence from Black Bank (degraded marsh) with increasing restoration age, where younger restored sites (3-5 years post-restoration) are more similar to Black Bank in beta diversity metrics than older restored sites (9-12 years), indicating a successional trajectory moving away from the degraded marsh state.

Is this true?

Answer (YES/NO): NO